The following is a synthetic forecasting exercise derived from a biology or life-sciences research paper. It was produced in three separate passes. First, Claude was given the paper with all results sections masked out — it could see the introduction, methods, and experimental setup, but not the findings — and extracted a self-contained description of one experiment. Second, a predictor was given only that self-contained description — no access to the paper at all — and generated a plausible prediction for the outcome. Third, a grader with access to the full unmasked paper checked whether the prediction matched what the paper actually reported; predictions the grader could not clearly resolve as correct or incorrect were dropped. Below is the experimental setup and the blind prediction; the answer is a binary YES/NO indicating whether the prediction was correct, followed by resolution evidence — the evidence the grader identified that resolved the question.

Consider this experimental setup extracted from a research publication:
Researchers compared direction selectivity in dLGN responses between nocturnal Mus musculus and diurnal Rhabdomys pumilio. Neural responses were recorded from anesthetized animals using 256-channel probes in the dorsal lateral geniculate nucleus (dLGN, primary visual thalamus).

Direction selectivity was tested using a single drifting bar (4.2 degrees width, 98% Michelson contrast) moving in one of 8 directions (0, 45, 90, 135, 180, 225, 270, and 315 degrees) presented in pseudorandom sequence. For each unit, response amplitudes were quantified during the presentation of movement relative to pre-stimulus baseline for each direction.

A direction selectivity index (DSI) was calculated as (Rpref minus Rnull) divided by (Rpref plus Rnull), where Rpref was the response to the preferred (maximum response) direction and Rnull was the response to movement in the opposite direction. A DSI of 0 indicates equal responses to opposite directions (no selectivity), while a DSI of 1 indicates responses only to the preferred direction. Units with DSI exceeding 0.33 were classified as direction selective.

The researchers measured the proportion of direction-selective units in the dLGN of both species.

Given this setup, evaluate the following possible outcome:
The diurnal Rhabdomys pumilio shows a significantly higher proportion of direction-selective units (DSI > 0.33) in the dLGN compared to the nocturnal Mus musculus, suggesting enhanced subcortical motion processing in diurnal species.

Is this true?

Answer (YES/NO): NO